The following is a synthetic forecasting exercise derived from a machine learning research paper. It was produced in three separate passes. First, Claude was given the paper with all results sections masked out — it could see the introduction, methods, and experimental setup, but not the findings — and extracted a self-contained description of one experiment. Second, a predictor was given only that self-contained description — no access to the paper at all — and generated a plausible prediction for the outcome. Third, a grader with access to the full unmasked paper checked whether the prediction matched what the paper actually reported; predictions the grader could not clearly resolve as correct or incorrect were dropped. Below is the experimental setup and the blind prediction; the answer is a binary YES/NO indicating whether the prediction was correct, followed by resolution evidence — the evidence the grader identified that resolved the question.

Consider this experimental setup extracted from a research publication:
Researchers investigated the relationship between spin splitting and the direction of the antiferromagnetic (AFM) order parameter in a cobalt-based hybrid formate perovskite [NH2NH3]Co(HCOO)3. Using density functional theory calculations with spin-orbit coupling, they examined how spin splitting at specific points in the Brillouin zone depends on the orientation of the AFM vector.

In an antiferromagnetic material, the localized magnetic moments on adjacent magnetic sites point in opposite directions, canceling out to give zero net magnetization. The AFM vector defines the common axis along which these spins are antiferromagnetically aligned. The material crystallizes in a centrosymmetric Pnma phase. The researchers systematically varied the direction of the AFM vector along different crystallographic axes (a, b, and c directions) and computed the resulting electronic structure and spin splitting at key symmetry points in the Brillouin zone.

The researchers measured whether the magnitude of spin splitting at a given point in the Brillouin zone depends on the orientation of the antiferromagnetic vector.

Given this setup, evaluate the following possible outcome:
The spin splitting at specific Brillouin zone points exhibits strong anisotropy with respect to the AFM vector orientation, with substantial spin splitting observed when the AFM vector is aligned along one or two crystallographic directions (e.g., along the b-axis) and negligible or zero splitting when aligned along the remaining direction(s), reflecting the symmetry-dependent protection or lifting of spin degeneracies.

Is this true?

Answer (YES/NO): YES